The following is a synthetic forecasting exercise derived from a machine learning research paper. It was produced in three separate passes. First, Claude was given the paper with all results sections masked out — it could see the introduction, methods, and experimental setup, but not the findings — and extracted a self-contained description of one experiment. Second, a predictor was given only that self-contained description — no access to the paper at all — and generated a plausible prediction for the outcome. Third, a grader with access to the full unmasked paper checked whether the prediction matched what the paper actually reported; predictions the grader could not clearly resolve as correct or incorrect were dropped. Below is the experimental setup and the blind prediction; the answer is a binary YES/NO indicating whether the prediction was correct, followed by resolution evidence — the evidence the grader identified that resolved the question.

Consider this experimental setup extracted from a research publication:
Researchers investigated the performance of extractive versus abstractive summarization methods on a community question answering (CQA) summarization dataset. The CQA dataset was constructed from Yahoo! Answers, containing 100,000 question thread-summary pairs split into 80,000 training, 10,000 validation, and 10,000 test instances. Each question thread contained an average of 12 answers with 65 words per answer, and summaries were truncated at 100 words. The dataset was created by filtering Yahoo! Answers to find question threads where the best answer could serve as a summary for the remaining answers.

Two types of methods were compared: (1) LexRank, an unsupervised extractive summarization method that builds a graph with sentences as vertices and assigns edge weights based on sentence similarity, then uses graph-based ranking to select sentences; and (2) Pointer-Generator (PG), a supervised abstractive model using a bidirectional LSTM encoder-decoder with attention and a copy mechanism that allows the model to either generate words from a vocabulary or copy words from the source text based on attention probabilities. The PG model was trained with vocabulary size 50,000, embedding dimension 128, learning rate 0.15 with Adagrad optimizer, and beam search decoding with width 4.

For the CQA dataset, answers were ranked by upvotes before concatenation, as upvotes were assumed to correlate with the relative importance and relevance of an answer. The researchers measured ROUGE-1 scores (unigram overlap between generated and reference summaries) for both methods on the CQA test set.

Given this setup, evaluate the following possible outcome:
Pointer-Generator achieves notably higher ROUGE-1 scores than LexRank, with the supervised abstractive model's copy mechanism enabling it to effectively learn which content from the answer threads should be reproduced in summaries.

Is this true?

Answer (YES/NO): NO